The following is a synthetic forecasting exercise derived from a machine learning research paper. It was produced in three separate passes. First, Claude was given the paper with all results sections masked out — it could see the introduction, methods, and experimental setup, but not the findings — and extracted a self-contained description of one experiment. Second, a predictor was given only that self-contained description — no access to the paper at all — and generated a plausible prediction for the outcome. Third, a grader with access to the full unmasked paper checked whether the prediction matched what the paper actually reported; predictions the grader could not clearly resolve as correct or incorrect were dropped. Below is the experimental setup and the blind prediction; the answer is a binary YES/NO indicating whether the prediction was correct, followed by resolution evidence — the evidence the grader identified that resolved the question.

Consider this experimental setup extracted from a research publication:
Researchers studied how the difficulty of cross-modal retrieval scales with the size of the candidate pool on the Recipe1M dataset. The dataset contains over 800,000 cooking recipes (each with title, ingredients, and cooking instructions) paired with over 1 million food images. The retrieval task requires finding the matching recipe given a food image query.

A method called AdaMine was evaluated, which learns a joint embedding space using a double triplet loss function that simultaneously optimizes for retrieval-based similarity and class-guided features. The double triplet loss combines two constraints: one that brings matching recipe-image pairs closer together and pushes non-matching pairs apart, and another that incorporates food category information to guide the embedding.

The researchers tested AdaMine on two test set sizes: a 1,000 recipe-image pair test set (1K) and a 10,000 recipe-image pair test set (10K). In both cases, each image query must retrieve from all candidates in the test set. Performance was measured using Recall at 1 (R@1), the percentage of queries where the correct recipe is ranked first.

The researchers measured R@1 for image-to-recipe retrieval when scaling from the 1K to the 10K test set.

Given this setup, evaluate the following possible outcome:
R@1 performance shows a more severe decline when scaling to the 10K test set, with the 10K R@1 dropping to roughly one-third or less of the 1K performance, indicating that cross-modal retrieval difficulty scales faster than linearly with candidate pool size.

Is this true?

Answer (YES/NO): NO